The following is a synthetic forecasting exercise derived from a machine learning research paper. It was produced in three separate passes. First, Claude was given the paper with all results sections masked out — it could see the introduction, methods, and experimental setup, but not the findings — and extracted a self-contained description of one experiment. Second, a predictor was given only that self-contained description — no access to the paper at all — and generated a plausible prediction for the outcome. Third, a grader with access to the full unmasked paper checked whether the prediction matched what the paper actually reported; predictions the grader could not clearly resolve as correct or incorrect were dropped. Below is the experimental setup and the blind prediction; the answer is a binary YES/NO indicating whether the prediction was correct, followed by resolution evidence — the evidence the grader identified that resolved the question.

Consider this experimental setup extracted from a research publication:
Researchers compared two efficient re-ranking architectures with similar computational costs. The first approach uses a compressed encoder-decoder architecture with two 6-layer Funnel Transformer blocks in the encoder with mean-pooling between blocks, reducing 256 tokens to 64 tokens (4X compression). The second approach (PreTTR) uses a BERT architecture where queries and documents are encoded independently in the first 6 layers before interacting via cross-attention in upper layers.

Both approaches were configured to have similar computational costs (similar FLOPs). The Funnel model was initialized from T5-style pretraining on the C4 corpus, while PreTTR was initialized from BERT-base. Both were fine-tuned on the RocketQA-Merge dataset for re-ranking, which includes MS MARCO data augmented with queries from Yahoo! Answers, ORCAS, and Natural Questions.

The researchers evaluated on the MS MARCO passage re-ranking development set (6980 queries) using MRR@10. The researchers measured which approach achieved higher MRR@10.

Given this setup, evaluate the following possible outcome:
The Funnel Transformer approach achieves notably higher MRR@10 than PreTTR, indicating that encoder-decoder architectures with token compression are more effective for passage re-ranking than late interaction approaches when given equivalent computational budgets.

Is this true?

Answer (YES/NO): NO